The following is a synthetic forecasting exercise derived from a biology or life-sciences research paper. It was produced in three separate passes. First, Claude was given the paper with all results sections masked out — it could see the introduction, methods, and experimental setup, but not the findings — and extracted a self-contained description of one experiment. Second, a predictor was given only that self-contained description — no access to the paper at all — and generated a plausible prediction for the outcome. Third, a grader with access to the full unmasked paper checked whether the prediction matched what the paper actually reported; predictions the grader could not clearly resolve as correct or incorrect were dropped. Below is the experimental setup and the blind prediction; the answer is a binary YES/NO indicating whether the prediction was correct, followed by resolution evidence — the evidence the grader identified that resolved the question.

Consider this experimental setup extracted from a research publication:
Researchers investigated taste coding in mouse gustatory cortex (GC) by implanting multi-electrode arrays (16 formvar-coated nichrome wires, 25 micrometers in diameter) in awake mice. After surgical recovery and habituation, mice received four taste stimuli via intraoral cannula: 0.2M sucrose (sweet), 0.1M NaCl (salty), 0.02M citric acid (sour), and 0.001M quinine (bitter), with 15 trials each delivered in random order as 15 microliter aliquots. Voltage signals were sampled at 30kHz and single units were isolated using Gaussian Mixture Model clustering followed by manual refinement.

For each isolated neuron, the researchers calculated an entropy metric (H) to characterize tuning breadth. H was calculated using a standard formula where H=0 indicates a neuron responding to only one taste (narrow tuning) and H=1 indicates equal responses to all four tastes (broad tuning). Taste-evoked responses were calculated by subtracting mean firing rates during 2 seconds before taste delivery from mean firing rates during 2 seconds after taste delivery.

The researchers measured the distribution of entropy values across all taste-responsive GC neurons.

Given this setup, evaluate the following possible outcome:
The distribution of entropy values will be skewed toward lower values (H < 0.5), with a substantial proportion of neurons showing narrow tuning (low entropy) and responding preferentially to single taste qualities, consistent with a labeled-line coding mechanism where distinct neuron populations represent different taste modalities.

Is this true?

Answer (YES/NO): NO